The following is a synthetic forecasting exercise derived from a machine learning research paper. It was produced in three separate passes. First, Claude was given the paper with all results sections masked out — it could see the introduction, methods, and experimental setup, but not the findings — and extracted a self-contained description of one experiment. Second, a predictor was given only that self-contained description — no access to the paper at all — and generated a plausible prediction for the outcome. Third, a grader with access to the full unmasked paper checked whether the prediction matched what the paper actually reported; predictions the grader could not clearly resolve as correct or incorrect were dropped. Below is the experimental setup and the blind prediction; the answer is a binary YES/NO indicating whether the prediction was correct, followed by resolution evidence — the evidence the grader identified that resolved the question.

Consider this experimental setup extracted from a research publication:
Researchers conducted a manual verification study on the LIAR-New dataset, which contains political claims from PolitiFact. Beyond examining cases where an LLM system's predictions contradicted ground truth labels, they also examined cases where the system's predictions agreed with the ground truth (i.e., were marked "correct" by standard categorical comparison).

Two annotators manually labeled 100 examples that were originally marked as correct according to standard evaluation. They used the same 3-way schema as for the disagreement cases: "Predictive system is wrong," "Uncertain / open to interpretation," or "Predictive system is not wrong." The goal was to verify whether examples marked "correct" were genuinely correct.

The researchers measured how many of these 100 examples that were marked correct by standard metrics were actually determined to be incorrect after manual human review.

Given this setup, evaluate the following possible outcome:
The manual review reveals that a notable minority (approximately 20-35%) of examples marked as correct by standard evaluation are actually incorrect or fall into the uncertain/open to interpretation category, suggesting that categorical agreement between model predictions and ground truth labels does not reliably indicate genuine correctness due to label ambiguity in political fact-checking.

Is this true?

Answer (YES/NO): NO